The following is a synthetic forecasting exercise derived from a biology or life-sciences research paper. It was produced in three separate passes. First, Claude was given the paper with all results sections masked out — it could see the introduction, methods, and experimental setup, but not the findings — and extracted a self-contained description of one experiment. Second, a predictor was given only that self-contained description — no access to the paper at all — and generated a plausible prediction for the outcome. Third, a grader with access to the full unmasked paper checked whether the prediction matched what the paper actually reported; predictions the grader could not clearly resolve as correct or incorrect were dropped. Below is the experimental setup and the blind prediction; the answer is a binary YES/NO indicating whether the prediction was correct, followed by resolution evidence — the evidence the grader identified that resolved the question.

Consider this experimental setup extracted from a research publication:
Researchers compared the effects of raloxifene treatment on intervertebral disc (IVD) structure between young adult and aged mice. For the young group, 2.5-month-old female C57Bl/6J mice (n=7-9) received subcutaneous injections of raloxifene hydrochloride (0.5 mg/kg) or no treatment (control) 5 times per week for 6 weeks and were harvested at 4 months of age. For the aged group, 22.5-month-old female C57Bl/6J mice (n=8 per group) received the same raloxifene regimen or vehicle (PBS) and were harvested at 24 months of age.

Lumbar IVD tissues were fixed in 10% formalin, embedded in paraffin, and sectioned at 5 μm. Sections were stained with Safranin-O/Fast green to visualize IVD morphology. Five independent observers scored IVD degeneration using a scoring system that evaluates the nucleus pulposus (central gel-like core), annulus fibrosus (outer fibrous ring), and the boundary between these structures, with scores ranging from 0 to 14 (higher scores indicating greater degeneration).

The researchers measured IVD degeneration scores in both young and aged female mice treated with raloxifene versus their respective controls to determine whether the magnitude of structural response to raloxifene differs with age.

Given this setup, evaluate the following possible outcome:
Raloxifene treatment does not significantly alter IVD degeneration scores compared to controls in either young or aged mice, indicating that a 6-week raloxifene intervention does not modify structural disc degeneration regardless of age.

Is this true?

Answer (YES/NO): NO